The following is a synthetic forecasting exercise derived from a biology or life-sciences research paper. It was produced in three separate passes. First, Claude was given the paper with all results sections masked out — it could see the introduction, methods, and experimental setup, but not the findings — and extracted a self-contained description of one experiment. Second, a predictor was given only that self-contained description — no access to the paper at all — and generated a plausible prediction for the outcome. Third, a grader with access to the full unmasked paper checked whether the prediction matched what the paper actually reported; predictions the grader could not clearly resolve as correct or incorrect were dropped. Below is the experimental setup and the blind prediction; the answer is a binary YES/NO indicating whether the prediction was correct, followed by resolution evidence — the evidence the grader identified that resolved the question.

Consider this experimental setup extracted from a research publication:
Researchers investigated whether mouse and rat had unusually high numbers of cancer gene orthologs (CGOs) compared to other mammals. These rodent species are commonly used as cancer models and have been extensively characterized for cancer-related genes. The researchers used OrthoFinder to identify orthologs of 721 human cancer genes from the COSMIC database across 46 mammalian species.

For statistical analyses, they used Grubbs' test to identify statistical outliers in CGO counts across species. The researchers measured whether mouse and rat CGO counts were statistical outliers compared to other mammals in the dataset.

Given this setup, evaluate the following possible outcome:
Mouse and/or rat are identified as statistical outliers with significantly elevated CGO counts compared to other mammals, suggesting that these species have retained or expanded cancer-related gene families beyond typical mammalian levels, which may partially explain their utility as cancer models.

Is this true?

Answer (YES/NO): YES